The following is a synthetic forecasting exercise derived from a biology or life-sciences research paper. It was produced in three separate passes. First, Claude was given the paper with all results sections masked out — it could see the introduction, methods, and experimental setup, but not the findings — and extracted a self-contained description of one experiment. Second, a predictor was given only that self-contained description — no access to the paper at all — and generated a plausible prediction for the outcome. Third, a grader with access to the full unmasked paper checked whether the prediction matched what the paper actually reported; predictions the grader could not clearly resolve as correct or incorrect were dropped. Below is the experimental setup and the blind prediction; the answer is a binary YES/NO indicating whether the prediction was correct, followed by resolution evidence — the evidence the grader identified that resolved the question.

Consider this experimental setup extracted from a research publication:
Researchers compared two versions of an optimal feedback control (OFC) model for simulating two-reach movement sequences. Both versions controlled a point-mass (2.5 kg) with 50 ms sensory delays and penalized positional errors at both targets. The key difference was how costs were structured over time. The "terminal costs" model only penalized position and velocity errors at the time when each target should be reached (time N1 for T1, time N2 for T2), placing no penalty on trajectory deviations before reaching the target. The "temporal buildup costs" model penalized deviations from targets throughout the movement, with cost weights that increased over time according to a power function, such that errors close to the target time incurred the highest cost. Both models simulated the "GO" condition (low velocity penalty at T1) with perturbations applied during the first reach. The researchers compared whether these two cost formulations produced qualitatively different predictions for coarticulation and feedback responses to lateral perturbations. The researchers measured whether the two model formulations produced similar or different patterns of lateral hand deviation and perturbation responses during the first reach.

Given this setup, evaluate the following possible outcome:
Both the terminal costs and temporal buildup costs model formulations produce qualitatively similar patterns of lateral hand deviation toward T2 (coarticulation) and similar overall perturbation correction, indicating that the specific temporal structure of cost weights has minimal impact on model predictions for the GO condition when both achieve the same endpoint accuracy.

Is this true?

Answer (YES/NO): YES